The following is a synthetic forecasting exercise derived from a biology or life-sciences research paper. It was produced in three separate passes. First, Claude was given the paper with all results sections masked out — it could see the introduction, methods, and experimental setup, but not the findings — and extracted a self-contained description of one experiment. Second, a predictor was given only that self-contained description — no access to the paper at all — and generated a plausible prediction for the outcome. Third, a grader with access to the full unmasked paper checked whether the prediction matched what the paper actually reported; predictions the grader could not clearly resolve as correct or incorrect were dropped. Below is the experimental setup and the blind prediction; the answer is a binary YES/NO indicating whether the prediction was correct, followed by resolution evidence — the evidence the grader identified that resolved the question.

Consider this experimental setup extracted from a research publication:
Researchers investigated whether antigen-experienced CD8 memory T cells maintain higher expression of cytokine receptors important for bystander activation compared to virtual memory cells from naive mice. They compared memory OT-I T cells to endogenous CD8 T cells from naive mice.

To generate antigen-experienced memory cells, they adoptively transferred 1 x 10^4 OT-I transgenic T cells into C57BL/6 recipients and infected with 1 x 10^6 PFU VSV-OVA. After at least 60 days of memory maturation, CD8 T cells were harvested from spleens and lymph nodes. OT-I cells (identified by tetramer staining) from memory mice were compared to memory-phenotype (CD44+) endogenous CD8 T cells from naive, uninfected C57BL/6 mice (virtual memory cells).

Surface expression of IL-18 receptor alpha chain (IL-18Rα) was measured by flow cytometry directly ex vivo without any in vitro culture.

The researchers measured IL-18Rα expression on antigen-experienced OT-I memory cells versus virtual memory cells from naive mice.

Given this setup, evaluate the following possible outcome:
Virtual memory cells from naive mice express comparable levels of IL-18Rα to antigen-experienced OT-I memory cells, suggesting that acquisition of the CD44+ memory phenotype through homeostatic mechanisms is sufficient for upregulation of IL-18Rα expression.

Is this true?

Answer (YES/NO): NO